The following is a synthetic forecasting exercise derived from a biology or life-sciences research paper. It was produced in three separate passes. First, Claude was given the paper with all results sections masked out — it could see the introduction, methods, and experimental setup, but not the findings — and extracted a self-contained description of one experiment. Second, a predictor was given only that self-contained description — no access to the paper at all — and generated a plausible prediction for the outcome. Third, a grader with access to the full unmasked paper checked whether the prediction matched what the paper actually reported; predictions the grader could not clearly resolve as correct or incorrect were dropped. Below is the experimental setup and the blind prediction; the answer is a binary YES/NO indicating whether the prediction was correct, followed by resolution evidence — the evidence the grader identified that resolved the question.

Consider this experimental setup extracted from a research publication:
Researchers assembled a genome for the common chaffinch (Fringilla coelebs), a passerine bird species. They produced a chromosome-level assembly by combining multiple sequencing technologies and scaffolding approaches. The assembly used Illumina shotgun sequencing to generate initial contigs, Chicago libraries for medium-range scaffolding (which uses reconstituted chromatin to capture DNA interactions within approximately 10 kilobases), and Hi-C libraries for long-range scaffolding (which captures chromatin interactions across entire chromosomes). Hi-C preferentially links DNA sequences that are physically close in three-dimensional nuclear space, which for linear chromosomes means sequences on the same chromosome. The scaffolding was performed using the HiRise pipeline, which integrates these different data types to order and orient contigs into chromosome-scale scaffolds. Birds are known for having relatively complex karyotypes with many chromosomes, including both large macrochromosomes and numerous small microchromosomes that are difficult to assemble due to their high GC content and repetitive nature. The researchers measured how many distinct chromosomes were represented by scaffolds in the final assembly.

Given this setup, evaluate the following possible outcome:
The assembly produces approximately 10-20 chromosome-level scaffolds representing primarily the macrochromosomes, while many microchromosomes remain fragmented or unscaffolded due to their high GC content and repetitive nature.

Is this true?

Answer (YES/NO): NO